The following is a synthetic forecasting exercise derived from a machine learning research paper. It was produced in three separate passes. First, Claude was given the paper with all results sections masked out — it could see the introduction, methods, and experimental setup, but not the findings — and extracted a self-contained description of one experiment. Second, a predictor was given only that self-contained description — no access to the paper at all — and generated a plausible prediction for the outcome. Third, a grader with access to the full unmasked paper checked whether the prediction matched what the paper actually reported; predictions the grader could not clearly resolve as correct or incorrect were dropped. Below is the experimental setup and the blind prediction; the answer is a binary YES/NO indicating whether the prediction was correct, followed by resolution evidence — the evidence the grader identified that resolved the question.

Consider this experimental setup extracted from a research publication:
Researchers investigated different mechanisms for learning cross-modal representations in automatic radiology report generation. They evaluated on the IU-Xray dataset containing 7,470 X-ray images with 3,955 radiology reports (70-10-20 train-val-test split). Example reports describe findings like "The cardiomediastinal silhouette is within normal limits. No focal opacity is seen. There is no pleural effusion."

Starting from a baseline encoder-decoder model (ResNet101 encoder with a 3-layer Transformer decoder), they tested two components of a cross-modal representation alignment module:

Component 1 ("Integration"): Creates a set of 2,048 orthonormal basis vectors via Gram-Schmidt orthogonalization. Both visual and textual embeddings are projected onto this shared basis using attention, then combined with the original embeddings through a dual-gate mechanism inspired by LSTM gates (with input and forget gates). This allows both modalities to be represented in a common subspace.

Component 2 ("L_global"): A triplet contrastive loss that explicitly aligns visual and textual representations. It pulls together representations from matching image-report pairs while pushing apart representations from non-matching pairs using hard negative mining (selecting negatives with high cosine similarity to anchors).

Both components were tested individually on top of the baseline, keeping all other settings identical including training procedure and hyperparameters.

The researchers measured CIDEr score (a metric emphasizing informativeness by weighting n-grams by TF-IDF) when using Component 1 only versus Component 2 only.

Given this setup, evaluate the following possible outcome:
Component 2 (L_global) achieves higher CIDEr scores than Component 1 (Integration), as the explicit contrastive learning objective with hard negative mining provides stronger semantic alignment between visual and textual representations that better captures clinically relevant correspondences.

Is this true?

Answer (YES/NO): YES